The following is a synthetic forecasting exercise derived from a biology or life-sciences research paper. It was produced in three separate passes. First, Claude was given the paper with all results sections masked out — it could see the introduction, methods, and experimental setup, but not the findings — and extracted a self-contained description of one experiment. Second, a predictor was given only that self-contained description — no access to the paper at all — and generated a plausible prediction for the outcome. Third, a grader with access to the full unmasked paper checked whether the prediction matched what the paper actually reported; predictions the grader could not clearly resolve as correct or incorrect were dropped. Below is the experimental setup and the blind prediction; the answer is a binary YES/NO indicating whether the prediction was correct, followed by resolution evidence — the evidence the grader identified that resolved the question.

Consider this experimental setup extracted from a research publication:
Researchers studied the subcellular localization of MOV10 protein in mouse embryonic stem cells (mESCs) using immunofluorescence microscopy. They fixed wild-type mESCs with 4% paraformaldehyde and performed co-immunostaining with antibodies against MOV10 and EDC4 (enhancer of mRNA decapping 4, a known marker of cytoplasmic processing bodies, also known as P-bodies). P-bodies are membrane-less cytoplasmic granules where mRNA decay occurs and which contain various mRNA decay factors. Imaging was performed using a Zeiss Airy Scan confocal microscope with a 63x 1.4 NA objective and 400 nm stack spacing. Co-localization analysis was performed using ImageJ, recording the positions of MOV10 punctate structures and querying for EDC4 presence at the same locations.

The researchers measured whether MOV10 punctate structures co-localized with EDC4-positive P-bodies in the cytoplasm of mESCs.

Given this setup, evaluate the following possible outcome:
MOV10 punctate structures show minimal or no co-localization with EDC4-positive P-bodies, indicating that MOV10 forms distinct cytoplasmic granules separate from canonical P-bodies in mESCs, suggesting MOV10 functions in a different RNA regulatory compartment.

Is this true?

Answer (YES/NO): NO